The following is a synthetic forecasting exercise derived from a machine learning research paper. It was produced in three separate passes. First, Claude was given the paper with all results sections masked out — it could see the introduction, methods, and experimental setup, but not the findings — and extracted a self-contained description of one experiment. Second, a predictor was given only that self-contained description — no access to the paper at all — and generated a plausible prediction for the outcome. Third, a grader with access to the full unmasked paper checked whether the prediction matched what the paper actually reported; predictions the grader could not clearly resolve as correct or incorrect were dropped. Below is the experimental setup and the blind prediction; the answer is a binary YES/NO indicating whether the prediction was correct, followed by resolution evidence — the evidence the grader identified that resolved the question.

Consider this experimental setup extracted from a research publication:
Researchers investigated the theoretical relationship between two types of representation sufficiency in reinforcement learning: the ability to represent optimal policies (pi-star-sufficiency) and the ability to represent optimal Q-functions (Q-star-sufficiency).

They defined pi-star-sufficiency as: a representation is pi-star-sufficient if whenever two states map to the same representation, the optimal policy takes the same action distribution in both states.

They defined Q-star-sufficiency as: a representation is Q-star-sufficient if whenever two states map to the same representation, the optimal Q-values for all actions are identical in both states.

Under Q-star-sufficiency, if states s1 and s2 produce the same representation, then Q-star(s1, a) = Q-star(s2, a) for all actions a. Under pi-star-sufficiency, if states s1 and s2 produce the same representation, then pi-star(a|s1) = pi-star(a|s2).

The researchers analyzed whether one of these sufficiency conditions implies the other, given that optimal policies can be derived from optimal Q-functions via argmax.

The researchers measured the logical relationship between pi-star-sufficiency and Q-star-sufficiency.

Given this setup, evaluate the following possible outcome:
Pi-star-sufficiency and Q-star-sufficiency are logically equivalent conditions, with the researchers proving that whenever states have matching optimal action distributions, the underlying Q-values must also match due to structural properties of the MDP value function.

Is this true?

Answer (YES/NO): NO